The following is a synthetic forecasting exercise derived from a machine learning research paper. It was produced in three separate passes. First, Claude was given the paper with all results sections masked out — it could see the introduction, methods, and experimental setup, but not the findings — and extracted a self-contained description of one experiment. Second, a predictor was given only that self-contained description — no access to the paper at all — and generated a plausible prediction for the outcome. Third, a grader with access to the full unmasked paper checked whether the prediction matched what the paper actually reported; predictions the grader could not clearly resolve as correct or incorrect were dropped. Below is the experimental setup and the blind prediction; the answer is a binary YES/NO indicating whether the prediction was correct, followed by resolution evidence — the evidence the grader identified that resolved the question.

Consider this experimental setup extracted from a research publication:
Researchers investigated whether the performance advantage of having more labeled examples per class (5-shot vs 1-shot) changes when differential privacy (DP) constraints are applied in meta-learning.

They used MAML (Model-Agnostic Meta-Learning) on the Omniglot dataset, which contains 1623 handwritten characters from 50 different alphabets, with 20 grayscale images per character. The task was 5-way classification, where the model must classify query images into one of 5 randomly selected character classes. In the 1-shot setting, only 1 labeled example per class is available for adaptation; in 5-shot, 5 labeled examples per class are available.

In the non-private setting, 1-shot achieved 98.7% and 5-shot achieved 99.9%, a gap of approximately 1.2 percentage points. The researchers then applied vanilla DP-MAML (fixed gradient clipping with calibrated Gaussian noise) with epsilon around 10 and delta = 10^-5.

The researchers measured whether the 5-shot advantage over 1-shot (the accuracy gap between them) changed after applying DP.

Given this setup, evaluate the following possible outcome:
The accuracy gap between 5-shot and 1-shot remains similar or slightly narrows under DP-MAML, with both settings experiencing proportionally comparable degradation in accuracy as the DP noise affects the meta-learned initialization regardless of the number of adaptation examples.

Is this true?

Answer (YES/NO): YES